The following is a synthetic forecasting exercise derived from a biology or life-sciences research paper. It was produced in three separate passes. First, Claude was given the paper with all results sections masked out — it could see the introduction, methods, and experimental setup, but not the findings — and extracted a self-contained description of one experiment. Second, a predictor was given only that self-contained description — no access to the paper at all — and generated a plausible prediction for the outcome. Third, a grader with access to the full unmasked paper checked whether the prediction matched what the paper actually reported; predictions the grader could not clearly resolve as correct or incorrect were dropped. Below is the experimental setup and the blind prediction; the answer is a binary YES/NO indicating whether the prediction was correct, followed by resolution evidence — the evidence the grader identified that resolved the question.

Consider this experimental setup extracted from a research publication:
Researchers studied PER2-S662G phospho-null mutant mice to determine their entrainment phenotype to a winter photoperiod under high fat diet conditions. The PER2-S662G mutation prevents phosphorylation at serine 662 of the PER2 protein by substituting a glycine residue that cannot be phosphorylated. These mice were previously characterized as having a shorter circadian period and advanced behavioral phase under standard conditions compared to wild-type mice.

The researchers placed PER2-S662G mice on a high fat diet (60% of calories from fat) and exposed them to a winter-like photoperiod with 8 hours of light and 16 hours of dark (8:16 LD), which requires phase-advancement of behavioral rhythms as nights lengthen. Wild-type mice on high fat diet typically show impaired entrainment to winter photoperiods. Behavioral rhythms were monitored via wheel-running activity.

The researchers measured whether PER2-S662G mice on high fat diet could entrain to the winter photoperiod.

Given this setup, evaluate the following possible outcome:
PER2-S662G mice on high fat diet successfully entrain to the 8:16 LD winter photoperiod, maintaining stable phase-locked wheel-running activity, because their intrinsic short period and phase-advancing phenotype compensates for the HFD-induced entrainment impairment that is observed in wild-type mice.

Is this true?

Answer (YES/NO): YES